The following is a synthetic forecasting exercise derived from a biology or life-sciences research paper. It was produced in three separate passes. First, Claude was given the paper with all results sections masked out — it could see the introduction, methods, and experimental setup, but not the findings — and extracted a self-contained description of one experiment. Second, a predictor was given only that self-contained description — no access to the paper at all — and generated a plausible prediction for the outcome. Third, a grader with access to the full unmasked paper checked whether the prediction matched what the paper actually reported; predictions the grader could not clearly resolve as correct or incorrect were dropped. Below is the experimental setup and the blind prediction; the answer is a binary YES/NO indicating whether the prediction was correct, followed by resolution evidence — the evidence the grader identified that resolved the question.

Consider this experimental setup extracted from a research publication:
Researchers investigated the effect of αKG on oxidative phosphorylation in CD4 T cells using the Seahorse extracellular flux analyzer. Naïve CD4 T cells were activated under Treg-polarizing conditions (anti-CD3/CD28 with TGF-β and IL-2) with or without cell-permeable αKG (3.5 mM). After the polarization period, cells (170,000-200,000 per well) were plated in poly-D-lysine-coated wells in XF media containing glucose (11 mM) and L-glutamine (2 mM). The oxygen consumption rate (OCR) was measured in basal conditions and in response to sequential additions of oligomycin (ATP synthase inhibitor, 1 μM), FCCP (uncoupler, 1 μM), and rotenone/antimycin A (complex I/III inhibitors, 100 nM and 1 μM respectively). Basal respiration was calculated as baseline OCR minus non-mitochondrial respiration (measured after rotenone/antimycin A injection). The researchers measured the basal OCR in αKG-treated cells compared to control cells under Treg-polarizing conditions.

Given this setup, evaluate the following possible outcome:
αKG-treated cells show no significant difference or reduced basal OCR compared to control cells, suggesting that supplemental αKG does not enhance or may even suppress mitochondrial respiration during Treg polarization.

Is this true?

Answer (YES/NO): NO